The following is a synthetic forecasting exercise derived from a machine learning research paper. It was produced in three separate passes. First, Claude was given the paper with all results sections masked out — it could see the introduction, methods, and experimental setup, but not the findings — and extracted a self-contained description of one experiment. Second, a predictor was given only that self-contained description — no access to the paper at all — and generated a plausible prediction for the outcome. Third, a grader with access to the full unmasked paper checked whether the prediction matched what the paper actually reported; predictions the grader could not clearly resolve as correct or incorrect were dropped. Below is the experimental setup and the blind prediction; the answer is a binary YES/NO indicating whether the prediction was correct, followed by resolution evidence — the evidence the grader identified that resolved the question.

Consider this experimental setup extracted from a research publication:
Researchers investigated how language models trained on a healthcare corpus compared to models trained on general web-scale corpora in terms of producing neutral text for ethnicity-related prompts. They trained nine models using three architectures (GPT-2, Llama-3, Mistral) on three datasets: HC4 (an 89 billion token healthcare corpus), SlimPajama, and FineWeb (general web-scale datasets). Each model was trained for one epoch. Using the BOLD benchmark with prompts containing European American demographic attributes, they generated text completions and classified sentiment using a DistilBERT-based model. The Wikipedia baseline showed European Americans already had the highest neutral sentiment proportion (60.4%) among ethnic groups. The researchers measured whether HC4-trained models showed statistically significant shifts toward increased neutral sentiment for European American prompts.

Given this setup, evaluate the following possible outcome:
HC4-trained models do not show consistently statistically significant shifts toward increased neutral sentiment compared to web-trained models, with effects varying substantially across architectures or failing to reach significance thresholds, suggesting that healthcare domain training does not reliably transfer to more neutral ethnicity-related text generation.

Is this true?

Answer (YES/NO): NO